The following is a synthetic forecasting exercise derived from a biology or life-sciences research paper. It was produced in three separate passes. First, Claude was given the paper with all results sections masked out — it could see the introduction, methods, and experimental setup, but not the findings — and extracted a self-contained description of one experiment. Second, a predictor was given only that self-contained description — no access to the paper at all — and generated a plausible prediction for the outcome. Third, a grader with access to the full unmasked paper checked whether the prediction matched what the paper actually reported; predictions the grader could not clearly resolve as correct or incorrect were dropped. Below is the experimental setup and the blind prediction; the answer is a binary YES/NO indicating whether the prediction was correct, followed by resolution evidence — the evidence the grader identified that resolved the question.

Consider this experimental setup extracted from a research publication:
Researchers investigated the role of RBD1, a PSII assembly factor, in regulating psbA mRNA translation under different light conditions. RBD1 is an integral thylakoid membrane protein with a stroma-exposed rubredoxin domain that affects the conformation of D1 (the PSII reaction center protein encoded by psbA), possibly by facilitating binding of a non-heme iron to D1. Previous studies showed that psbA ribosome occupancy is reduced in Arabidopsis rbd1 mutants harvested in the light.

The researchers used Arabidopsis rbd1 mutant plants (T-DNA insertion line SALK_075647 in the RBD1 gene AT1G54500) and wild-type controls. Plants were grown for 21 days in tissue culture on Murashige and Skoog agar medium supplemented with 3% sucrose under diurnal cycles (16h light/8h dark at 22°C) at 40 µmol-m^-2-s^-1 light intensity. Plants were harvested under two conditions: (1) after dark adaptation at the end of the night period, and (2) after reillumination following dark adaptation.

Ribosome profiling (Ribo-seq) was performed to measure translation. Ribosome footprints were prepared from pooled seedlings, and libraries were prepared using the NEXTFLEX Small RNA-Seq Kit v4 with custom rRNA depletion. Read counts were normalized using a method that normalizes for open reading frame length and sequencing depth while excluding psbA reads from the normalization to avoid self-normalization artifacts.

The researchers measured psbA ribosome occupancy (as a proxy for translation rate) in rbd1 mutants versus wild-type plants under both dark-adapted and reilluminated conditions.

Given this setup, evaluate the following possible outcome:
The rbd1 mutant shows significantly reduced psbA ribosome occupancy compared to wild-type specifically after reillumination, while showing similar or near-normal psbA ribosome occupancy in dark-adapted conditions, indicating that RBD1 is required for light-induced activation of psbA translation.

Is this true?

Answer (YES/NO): YES